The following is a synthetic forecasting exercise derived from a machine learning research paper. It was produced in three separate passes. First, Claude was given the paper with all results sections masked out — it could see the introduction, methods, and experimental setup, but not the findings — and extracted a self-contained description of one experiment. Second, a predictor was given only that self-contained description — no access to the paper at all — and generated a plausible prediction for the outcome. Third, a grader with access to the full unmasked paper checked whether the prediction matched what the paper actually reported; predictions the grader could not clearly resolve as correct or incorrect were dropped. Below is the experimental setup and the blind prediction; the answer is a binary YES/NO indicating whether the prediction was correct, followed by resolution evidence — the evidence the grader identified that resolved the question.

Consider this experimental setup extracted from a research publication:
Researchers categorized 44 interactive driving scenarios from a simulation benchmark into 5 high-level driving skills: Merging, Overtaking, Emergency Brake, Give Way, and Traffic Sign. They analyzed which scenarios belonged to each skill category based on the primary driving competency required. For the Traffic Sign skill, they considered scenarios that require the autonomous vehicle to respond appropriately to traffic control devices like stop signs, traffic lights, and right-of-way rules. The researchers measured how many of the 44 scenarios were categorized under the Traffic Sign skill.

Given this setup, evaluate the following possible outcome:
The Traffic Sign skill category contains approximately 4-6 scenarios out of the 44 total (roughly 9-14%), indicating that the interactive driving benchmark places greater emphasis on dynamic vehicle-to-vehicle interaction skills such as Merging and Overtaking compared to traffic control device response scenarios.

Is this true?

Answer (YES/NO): NO